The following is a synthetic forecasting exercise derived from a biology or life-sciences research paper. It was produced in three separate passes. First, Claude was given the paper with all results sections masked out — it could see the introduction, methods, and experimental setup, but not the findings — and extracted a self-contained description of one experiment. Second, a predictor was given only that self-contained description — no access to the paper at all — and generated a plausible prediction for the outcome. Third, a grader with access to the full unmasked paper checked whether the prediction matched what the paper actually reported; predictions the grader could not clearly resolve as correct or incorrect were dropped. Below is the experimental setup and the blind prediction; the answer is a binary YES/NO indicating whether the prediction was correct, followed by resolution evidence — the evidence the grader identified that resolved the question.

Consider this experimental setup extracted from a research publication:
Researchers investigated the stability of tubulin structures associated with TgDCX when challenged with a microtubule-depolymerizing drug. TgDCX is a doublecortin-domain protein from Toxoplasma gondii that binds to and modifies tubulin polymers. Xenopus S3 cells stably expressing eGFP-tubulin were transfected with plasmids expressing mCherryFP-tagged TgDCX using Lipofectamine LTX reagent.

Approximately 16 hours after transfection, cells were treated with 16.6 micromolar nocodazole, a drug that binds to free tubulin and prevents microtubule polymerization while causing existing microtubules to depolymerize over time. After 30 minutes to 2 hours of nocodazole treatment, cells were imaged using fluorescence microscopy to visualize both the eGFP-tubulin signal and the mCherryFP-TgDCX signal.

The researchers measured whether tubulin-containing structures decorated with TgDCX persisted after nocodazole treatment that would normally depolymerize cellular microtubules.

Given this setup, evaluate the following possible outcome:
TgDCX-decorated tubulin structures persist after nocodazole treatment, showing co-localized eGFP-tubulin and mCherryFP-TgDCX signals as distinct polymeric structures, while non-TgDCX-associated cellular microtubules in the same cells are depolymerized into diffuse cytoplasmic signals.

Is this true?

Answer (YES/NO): YES